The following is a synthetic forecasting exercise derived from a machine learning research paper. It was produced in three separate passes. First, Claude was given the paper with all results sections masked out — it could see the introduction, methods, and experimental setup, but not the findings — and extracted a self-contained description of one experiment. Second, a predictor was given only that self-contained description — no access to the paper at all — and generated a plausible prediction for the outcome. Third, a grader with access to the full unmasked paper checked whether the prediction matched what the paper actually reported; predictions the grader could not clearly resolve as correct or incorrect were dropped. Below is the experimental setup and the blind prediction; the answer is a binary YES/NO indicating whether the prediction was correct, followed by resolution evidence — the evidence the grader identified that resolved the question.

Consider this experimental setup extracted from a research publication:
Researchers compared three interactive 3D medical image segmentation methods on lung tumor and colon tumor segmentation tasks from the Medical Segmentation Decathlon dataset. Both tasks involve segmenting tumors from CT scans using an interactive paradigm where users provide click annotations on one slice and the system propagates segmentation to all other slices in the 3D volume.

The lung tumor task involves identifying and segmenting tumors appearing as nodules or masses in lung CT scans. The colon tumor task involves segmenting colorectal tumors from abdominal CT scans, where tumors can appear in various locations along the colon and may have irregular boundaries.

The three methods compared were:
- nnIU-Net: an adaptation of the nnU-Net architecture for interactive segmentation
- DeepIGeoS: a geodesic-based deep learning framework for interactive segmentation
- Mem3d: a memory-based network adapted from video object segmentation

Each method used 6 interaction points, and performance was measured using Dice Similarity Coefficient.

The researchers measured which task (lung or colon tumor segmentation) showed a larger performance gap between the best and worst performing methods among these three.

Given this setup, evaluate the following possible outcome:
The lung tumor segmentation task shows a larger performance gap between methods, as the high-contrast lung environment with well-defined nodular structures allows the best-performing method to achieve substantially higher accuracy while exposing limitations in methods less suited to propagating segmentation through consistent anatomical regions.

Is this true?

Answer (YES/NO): NO